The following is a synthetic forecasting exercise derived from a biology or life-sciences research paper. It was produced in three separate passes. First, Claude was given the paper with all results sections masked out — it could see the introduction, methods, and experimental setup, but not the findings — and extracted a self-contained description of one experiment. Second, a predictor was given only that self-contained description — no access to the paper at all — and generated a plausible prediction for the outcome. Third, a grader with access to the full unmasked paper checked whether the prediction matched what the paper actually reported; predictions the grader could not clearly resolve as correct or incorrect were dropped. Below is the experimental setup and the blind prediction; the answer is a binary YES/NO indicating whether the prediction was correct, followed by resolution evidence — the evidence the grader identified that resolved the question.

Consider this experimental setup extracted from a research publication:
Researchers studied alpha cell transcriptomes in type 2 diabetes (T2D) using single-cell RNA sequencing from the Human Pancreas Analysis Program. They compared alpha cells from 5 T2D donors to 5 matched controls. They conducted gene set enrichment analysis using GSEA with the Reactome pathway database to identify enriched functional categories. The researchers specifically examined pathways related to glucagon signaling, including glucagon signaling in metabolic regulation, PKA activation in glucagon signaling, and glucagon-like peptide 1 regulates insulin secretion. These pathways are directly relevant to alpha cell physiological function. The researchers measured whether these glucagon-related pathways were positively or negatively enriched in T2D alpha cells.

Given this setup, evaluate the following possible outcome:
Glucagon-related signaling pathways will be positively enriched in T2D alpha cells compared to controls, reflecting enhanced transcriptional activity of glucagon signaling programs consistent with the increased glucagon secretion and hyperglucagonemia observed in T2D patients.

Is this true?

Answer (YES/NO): NO